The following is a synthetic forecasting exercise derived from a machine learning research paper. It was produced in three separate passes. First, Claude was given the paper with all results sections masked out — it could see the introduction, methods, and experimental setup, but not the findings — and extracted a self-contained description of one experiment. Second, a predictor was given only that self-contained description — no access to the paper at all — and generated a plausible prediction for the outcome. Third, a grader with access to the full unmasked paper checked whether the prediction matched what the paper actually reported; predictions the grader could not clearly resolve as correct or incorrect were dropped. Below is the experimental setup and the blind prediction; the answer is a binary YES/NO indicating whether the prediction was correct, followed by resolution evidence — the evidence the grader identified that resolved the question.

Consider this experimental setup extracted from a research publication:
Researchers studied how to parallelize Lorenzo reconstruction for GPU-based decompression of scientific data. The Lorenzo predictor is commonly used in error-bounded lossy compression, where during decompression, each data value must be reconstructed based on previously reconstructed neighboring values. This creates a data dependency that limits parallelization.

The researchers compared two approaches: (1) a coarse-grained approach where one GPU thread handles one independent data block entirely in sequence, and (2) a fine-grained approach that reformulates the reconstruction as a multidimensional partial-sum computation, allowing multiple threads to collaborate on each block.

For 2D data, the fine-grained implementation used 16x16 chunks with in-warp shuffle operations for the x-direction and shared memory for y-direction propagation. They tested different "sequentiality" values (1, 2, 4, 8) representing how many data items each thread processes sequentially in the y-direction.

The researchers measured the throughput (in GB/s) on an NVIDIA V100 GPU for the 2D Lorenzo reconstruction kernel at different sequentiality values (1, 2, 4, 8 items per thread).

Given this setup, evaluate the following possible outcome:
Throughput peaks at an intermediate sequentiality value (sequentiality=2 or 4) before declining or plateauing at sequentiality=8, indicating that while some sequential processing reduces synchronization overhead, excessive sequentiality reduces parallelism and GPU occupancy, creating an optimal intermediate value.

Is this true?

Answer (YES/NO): NO